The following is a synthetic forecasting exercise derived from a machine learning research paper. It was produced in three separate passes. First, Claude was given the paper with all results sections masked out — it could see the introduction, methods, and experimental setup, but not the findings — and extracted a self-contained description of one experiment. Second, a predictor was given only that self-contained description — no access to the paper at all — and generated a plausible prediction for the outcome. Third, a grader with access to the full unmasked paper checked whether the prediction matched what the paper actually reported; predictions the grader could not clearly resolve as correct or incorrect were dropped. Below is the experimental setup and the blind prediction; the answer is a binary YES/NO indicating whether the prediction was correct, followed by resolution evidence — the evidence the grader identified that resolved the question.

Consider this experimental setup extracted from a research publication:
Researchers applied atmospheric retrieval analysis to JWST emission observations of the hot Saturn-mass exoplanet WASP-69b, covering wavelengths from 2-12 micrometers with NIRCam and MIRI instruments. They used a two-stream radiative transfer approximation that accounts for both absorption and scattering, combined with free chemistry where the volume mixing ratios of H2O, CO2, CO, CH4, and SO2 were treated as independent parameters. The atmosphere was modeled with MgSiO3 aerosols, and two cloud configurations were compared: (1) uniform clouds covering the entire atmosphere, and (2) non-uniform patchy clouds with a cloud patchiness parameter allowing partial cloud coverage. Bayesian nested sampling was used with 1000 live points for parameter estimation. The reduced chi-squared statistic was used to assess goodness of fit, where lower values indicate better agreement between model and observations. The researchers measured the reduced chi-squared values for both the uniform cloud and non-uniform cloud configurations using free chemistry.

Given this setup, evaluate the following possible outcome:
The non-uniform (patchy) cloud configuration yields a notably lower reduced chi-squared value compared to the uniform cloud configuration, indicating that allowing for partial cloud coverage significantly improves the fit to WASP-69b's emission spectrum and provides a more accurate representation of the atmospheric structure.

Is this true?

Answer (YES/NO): YES